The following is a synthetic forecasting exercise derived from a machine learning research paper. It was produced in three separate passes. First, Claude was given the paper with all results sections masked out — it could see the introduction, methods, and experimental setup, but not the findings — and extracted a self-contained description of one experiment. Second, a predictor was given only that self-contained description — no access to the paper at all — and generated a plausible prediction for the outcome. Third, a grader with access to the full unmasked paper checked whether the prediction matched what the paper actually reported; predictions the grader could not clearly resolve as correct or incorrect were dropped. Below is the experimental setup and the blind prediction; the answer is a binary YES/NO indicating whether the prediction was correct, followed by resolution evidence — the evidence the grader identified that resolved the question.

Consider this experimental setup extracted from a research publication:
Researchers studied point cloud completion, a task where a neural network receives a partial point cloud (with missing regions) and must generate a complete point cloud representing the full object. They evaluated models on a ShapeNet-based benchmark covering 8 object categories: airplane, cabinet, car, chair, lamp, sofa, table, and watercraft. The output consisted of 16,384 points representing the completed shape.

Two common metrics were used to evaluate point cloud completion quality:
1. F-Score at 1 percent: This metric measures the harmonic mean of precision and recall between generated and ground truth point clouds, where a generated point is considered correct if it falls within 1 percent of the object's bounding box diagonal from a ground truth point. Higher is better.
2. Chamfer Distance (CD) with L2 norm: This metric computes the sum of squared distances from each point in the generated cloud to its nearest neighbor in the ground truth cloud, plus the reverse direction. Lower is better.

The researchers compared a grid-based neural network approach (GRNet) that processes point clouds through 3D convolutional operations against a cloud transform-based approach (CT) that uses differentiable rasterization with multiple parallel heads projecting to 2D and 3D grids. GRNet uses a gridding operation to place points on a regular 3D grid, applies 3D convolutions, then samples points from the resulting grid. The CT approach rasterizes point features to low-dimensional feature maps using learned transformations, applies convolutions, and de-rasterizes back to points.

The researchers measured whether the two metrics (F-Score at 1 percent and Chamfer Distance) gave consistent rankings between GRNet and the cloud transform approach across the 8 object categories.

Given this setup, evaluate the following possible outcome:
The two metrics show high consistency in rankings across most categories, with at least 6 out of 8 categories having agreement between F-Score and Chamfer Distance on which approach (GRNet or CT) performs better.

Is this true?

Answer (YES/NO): NO